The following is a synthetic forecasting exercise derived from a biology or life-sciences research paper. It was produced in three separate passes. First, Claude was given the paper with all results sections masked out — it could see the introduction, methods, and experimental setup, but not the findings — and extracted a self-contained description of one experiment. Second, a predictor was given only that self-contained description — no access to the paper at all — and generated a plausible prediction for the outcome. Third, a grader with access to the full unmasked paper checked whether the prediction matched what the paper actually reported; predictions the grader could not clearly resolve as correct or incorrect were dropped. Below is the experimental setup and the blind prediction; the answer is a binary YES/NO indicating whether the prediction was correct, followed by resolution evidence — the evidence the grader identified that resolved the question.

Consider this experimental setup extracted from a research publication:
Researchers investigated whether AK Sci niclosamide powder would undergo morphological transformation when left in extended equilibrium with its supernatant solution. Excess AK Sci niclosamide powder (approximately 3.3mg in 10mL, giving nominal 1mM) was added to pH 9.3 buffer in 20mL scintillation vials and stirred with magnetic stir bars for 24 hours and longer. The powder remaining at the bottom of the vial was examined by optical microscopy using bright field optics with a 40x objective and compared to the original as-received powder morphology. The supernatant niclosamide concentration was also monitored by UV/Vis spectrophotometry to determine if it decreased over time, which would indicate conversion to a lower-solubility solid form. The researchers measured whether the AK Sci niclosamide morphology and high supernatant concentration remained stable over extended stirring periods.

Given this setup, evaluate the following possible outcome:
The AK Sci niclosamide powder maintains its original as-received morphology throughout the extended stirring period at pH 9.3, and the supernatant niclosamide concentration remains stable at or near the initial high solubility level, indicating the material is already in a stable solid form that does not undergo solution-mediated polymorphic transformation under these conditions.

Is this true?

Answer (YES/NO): YES